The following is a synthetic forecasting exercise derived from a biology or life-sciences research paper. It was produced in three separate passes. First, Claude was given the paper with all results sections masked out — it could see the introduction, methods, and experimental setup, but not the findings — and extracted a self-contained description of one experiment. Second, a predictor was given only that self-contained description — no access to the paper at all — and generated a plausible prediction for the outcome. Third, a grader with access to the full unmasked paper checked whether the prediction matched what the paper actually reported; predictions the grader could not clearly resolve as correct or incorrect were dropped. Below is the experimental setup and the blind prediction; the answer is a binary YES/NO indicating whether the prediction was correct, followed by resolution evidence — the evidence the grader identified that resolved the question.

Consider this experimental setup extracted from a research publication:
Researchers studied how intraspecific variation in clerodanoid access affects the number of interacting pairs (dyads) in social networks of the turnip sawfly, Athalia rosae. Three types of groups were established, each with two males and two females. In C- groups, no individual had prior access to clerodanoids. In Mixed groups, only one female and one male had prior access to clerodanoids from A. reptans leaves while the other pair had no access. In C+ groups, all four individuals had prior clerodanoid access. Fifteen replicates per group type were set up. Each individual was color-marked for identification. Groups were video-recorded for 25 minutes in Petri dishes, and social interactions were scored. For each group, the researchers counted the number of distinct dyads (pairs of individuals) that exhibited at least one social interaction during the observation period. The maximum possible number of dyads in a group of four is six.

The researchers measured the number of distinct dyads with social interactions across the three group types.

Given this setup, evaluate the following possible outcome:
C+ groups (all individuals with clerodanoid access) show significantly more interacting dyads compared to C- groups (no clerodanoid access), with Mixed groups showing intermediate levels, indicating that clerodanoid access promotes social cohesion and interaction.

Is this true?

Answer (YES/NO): NO